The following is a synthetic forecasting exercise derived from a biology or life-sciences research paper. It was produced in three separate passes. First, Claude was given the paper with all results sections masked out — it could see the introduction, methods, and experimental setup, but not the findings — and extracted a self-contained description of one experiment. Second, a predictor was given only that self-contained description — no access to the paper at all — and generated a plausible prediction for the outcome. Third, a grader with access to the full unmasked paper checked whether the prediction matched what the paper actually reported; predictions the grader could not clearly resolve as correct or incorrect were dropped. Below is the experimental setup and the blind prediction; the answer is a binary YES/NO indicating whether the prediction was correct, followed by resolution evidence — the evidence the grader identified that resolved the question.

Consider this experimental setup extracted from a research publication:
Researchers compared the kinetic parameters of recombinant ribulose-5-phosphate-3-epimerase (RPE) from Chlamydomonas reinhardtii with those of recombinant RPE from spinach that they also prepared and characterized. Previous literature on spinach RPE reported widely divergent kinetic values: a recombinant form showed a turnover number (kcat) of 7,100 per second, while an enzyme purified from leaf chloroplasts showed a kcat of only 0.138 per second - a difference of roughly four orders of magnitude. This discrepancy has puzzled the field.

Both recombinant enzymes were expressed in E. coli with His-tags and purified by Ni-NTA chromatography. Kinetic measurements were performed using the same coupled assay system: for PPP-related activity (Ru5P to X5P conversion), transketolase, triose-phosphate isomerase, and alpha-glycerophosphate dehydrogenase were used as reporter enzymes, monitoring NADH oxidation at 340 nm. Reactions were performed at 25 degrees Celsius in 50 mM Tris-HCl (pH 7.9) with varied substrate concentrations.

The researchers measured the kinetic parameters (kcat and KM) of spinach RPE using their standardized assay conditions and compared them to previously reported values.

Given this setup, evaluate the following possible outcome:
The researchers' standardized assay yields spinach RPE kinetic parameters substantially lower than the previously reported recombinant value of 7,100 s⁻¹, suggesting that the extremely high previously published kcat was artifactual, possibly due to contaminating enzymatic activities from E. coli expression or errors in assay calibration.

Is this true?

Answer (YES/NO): YES